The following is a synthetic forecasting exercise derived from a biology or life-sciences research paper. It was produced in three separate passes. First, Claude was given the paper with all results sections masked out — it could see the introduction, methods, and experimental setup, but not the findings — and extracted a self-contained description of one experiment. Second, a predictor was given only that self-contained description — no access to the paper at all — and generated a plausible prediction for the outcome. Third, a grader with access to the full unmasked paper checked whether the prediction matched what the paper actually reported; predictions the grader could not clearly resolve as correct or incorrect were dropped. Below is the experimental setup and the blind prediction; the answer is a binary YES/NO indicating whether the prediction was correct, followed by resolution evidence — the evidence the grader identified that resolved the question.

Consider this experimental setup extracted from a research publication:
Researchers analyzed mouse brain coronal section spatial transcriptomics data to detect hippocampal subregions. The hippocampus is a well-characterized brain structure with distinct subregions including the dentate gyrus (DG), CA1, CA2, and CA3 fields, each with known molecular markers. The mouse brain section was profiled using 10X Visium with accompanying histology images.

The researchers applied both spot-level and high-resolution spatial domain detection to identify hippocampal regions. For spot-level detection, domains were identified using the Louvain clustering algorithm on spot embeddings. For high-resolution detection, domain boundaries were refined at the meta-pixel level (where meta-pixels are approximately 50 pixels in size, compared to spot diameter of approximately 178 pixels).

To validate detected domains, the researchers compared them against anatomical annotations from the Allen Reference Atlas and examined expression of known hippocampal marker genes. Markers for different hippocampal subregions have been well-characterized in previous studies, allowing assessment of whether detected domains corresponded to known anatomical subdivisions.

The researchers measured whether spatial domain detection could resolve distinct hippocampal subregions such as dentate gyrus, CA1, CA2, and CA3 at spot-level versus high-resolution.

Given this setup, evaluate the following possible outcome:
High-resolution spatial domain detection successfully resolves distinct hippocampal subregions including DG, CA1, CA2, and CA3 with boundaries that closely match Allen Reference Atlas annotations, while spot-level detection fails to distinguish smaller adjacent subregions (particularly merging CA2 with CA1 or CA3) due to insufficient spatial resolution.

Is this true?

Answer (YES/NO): NO